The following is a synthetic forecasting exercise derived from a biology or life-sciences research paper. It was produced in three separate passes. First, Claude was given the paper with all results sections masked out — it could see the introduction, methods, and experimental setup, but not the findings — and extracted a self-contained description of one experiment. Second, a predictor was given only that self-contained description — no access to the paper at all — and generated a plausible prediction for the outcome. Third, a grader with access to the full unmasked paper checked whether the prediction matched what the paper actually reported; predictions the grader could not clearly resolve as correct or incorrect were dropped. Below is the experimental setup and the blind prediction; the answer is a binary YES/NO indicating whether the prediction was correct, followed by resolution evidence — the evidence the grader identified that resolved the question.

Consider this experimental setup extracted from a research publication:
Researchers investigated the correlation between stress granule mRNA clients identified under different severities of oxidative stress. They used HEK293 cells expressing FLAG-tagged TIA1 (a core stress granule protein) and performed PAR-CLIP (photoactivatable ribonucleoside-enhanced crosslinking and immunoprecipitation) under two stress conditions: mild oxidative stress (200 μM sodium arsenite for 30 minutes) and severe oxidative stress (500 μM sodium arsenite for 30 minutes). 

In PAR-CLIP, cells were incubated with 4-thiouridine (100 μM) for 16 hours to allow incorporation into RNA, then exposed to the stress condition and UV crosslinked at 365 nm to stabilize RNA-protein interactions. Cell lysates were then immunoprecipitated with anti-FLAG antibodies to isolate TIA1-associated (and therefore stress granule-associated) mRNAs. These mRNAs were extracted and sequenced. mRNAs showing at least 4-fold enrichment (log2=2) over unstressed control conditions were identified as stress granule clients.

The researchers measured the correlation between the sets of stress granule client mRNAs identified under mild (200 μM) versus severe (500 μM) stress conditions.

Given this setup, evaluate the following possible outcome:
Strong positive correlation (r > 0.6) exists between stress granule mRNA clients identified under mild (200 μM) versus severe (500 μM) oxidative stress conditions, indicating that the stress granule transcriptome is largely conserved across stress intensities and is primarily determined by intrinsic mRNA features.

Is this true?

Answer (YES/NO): YES